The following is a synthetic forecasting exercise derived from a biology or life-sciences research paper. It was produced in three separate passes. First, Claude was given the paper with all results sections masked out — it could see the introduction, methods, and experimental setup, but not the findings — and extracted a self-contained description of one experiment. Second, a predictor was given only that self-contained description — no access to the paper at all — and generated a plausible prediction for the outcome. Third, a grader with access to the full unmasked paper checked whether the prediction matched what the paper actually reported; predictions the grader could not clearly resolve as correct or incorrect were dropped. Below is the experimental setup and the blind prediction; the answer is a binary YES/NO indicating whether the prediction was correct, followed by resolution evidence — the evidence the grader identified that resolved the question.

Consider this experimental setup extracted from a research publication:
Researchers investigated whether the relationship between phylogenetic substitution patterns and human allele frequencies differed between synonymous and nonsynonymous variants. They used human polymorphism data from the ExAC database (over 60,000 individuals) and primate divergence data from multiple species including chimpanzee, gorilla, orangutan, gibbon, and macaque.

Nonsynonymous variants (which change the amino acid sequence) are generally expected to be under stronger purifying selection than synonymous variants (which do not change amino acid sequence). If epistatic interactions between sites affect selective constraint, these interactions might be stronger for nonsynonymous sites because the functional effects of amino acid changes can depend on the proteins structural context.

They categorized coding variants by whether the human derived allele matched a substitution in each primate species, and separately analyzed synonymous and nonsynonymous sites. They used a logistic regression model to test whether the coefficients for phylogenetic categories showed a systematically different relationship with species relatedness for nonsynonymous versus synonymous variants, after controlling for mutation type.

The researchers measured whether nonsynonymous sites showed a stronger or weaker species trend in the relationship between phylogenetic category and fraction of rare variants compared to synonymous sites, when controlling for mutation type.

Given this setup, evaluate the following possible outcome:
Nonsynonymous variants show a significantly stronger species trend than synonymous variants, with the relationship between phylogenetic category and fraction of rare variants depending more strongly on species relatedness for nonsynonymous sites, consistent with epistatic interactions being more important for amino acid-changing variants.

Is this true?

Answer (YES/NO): YES